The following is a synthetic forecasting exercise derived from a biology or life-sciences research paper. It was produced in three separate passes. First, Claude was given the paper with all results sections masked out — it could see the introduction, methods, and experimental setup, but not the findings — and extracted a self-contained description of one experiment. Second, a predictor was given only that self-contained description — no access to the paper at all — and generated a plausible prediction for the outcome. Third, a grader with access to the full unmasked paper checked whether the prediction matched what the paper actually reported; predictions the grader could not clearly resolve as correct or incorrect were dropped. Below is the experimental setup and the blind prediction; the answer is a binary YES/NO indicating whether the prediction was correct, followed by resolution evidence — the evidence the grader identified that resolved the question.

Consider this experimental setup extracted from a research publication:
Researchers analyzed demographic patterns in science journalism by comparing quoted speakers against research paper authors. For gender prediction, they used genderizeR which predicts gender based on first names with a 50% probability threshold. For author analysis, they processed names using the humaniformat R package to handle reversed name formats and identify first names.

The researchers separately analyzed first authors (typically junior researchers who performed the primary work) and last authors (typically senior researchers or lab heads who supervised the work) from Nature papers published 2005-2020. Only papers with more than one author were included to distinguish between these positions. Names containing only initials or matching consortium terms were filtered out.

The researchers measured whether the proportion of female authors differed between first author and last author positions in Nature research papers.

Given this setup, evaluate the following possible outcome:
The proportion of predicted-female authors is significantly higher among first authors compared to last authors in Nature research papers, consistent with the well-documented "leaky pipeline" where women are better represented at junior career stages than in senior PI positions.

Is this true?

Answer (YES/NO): YES